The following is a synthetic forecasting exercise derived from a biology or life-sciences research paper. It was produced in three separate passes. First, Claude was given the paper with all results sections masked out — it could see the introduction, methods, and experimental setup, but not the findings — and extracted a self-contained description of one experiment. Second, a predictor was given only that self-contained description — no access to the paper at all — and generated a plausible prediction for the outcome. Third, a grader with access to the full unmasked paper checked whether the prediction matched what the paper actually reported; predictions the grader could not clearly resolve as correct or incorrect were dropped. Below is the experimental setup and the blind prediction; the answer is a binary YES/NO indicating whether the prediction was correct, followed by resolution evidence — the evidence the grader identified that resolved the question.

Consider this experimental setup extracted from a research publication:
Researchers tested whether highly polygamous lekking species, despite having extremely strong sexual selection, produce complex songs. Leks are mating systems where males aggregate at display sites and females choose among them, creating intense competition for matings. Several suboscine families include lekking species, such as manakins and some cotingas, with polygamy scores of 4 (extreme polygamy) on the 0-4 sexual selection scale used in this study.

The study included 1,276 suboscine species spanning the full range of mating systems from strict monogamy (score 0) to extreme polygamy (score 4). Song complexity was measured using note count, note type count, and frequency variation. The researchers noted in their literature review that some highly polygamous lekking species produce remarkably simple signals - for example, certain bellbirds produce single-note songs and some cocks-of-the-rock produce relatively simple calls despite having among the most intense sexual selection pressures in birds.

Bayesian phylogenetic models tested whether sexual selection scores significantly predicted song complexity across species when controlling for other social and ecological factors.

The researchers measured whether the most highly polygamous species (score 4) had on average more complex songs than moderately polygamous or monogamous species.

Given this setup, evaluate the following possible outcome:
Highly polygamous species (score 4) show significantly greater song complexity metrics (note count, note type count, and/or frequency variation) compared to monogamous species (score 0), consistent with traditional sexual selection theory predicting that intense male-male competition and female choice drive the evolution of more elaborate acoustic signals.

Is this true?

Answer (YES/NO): NO